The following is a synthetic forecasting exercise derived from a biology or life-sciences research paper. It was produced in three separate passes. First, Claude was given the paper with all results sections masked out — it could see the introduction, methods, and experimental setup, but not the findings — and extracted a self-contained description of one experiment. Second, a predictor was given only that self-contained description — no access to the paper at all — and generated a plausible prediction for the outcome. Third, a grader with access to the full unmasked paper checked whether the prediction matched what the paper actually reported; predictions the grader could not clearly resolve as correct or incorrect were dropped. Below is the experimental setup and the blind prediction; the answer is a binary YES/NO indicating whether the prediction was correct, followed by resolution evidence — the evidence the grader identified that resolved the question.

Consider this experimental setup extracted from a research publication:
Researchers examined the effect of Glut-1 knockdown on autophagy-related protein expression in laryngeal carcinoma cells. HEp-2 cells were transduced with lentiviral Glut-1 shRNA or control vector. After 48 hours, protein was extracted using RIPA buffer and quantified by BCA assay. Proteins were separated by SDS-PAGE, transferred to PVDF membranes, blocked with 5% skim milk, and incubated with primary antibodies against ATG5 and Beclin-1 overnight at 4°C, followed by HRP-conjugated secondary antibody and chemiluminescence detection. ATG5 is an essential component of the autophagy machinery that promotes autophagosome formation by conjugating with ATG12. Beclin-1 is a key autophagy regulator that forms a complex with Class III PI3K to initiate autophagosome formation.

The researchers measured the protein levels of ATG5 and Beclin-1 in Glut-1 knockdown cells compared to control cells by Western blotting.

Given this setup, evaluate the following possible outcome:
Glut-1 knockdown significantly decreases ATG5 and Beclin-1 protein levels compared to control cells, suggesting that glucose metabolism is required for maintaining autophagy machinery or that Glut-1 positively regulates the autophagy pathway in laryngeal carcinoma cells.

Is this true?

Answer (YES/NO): NO